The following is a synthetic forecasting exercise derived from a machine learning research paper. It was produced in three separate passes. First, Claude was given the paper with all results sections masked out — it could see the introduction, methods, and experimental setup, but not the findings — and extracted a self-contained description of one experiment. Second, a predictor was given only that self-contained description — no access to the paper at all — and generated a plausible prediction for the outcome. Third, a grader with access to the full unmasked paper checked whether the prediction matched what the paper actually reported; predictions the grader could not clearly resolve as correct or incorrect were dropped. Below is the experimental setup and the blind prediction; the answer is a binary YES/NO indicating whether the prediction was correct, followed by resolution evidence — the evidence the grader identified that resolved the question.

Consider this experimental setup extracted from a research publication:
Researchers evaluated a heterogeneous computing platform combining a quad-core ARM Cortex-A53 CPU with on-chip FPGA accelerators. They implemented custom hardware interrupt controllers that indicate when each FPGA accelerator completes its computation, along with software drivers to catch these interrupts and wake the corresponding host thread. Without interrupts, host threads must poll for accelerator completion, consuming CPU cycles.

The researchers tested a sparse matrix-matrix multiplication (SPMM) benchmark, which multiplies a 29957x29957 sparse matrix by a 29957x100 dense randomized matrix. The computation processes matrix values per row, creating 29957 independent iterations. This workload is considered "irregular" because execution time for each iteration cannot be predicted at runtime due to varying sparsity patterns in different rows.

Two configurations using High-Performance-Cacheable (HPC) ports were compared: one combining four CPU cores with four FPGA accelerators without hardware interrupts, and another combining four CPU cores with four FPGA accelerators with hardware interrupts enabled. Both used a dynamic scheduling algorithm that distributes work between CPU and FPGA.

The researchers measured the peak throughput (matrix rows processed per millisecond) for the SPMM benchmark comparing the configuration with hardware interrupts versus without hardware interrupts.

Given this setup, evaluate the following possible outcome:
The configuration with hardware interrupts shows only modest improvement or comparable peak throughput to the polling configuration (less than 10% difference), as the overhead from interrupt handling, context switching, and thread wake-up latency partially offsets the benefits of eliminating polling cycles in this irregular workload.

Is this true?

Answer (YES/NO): NO